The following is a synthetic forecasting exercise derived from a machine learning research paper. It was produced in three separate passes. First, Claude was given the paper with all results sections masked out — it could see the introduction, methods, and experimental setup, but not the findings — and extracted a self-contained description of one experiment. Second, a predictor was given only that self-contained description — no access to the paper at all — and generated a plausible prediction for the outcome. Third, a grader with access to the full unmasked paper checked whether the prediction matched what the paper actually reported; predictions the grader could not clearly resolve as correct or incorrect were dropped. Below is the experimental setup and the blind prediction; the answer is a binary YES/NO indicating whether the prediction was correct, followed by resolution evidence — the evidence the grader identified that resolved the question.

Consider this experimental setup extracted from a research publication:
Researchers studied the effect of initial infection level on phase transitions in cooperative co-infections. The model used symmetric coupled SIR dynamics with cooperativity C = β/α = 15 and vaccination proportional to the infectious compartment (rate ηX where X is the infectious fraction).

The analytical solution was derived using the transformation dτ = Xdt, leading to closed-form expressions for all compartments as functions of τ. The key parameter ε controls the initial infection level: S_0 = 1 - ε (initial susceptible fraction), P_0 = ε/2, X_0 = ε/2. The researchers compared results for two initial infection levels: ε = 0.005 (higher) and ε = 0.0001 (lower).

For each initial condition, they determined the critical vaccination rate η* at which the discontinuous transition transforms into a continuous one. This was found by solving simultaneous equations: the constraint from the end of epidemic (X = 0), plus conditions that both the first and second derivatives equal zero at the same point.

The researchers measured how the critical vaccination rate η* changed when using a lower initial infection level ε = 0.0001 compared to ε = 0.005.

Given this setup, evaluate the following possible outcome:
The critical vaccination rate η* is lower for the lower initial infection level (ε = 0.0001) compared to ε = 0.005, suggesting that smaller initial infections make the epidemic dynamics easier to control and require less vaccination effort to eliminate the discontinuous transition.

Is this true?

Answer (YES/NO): NO